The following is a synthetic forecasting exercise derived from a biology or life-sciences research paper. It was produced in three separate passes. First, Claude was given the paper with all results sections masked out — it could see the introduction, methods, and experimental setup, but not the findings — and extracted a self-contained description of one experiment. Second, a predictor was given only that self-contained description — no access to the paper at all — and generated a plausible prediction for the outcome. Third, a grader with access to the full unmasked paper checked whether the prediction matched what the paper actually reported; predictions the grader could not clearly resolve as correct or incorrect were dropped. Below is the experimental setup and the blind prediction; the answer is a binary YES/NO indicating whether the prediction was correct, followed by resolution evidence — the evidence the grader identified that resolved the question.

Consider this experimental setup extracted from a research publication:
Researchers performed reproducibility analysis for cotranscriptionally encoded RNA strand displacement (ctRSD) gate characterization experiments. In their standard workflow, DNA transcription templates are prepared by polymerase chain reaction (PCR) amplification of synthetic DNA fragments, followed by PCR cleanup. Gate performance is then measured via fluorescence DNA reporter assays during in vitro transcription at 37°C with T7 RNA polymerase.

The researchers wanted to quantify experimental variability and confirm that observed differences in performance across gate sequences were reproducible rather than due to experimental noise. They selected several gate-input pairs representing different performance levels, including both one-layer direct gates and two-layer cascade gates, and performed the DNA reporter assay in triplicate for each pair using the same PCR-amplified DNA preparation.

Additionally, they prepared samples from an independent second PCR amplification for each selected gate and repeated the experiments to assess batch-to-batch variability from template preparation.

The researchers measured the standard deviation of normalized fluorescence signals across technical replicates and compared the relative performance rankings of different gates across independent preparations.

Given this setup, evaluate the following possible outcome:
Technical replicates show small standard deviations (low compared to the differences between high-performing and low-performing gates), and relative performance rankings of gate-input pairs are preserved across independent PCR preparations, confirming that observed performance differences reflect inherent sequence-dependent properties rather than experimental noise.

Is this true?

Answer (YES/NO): YES